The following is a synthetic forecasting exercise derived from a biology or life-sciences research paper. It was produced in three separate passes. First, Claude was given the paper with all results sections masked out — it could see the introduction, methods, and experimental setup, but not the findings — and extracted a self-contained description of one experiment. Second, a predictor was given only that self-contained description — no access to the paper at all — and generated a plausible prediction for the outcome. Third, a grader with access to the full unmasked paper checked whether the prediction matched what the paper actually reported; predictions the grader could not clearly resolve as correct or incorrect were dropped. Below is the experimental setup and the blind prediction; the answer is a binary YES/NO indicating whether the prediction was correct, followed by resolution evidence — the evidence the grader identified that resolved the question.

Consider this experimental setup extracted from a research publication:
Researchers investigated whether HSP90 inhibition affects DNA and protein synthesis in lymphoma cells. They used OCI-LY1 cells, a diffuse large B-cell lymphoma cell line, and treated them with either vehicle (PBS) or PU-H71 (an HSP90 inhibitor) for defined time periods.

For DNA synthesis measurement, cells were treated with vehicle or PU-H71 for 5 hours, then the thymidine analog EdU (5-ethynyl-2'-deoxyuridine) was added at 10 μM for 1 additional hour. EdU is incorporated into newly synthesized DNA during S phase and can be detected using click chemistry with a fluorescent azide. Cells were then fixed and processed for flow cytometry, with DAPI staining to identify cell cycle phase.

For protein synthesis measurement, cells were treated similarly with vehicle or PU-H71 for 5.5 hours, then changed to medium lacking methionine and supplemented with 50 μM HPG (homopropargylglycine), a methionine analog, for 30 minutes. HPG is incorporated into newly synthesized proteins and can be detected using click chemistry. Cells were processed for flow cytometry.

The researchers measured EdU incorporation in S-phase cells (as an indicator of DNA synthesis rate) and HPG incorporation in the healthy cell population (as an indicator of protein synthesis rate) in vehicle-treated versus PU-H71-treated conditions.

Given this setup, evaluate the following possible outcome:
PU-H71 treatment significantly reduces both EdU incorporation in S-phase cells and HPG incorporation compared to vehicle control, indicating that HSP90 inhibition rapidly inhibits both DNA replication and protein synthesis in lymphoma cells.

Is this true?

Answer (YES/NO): YES